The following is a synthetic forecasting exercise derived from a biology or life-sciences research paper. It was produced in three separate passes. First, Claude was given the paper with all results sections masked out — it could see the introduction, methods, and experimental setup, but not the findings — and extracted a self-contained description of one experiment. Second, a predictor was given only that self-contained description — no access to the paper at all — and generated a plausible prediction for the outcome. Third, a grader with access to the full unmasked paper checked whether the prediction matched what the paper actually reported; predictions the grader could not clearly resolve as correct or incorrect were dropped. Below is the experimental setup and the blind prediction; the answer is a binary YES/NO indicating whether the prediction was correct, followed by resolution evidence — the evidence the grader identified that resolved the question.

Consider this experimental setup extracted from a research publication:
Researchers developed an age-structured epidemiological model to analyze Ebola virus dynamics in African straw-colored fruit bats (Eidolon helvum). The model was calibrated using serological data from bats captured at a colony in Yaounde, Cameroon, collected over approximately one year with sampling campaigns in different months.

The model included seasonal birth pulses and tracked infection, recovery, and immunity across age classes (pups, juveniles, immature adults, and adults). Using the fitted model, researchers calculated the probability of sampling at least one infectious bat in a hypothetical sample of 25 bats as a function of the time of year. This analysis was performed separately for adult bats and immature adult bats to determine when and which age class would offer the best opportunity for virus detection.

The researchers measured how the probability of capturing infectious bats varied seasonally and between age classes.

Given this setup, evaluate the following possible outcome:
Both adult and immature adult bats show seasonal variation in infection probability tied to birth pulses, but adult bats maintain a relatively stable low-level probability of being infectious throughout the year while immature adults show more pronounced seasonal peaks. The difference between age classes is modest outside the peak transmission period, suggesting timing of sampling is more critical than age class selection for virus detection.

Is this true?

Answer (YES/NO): NO